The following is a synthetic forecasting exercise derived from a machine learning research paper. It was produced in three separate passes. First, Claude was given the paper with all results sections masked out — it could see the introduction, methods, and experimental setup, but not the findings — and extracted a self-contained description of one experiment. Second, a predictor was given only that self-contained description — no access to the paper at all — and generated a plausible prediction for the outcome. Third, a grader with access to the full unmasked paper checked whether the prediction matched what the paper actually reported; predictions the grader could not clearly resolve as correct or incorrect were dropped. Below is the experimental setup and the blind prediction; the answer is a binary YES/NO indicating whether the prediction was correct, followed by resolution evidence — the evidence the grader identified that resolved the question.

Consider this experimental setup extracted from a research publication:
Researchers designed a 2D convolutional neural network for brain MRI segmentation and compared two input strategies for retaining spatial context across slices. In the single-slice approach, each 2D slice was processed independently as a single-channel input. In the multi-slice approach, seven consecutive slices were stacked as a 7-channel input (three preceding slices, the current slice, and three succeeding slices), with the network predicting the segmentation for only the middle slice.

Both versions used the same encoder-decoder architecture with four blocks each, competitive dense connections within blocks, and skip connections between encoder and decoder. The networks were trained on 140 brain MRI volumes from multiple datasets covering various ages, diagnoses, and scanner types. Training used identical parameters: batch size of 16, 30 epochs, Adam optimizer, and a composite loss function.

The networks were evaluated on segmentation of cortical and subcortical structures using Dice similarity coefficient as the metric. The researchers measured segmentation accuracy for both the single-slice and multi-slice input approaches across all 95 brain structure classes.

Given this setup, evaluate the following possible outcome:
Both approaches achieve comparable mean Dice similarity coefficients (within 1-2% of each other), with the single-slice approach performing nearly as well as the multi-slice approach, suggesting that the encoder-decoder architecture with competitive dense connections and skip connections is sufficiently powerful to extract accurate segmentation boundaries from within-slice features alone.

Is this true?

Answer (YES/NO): NO